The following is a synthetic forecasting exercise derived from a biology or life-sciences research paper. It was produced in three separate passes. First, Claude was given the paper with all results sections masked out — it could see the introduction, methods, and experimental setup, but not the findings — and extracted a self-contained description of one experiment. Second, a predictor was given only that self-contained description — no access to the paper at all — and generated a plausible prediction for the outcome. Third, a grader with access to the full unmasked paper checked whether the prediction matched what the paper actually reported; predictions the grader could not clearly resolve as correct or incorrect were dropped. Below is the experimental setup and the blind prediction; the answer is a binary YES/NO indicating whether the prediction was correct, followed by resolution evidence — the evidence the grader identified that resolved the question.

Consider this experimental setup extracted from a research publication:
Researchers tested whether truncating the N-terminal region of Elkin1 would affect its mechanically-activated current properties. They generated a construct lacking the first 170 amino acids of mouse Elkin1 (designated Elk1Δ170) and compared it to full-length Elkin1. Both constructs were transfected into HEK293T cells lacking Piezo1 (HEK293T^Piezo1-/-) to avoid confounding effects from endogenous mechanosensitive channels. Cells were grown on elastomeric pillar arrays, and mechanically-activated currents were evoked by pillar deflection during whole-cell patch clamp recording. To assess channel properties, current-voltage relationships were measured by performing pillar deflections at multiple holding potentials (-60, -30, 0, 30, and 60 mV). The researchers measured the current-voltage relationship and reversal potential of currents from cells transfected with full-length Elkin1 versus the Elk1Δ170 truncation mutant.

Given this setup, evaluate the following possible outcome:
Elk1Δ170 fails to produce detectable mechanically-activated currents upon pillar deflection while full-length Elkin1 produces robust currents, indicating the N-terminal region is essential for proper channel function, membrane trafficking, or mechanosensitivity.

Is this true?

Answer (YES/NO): NO